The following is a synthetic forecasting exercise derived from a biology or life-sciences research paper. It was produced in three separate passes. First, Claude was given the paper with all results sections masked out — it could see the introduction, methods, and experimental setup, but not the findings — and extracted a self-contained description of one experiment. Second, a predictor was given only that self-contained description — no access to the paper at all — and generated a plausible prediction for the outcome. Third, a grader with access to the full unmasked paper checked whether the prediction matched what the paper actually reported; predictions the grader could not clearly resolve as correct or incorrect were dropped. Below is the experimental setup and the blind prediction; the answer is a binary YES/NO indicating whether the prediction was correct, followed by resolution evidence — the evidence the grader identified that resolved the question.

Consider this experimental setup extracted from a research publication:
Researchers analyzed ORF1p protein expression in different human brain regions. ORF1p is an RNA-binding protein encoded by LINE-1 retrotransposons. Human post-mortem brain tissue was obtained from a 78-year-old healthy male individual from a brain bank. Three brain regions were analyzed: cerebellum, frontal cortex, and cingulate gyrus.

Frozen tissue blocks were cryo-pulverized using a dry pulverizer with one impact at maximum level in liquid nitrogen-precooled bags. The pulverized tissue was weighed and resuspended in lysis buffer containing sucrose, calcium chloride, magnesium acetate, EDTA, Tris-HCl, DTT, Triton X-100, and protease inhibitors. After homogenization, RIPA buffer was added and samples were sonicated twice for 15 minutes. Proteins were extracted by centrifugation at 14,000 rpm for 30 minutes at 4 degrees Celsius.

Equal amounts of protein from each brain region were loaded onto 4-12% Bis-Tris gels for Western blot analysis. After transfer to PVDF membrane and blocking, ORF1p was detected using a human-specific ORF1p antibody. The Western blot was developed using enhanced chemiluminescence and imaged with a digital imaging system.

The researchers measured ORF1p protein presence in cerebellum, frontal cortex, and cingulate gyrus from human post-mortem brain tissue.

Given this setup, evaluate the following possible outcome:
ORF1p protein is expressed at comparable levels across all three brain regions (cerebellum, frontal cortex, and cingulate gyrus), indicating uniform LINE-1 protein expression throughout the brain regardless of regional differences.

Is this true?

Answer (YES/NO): NO